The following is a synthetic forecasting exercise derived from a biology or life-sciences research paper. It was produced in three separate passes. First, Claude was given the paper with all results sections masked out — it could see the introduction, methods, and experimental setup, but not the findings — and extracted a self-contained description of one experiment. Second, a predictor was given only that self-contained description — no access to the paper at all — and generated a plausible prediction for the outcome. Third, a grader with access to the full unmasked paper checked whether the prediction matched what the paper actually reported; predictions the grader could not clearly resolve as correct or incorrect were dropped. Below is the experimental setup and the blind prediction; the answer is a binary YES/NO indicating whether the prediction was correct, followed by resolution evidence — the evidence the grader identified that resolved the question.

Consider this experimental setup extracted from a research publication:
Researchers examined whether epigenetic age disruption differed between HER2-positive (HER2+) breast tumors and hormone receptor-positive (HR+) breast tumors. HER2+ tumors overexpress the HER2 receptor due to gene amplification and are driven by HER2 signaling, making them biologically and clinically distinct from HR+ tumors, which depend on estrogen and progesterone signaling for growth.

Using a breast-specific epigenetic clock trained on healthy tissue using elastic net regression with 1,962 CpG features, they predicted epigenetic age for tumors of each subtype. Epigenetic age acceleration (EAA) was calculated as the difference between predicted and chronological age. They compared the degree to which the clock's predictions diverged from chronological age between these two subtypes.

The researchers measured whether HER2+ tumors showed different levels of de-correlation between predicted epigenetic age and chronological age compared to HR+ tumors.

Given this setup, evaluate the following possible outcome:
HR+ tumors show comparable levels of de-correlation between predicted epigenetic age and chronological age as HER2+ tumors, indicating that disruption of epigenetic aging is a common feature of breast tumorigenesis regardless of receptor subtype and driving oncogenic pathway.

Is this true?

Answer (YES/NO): NO